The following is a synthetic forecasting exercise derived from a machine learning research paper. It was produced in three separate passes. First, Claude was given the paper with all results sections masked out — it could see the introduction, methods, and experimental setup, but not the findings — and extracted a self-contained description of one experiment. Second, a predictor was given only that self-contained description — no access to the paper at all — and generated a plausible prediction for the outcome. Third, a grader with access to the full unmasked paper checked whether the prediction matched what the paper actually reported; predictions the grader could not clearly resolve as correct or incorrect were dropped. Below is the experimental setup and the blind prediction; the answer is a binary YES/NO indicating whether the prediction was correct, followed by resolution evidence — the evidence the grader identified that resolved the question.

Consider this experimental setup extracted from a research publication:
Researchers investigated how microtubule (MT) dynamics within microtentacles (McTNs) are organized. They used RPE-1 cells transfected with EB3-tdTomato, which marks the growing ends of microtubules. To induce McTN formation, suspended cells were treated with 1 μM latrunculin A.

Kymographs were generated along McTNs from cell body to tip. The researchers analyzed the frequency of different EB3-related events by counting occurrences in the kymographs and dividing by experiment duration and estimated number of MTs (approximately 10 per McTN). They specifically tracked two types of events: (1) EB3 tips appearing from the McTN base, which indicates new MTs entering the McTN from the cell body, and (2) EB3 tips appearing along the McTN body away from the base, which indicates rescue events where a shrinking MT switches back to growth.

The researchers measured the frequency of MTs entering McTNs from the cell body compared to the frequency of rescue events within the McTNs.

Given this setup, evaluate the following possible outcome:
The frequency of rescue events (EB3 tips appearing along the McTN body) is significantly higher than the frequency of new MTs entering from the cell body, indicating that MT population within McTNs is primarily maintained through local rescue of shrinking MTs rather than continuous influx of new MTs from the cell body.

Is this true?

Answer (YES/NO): NO